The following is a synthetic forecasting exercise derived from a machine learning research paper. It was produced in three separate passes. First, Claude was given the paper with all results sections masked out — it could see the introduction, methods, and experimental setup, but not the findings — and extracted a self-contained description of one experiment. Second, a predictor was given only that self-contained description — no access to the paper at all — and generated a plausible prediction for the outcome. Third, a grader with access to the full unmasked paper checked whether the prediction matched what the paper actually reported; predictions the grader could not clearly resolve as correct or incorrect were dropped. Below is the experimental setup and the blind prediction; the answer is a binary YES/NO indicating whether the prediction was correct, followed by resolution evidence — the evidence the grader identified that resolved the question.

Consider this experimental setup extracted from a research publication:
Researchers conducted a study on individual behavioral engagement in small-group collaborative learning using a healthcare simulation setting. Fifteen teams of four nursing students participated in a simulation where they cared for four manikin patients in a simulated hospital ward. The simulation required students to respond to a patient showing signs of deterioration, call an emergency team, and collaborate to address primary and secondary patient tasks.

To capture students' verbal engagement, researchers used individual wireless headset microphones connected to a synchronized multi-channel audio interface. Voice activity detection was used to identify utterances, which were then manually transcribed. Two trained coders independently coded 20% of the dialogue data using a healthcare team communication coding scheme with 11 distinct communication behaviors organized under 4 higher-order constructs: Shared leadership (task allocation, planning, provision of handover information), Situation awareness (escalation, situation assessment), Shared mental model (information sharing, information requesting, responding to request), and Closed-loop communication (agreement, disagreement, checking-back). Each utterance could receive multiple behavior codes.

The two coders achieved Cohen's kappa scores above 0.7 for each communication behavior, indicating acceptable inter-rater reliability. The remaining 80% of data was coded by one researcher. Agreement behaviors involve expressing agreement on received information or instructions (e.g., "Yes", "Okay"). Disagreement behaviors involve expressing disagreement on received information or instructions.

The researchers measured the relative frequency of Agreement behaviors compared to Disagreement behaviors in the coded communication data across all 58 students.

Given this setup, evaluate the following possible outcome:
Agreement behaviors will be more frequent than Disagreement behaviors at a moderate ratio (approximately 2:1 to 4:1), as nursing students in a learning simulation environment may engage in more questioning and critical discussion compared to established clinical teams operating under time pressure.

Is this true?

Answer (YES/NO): NO